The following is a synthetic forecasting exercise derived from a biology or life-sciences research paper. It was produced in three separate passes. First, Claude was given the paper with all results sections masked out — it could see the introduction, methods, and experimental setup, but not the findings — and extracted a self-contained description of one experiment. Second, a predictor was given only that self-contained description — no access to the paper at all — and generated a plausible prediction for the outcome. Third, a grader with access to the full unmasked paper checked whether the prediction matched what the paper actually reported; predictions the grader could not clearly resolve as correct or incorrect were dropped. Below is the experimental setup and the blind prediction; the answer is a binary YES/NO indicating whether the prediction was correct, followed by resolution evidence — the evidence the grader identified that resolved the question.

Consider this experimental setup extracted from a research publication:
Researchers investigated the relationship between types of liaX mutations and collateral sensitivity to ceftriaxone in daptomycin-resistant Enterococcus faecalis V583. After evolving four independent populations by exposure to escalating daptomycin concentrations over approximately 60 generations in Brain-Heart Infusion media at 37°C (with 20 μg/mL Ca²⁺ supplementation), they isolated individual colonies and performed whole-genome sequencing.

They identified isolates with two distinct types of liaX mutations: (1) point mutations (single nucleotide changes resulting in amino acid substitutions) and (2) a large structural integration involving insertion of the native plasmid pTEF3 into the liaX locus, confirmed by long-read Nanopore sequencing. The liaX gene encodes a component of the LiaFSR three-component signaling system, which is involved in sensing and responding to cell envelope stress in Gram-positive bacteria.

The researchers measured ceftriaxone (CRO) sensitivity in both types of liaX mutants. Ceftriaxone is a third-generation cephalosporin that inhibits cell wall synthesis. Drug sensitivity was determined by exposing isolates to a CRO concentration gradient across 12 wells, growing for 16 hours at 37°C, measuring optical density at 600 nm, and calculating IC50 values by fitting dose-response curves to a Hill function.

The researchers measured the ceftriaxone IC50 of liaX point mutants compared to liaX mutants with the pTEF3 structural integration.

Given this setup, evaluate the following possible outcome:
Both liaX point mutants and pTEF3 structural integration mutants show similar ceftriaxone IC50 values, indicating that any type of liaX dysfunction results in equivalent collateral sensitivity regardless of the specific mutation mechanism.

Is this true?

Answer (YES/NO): NO